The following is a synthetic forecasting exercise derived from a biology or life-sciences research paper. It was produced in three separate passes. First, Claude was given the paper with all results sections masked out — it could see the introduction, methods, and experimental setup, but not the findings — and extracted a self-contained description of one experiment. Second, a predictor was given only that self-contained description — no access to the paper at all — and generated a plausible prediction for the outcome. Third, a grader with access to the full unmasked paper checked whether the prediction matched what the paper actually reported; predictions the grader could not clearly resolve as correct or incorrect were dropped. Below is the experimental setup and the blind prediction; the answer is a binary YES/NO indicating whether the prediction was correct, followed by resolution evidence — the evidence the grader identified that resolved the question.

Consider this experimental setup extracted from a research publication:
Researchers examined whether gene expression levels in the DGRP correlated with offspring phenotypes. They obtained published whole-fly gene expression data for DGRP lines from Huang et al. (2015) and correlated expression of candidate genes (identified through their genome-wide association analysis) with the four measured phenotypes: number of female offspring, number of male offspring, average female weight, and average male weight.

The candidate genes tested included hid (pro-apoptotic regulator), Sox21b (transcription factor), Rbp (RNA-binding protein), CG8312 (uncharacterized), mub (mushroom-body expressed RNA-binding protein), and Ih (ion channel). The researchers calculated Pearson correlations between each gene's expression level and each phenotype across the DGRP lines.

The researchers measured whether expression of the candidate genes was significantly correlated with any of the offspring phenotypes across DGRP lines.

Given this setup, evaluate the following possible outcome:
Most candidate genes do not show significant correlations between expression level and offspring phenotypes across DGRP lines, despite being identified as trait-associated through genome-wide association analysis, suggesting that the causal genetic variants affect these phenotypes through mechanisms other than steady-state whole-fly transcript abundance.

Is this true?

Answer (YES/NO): YES